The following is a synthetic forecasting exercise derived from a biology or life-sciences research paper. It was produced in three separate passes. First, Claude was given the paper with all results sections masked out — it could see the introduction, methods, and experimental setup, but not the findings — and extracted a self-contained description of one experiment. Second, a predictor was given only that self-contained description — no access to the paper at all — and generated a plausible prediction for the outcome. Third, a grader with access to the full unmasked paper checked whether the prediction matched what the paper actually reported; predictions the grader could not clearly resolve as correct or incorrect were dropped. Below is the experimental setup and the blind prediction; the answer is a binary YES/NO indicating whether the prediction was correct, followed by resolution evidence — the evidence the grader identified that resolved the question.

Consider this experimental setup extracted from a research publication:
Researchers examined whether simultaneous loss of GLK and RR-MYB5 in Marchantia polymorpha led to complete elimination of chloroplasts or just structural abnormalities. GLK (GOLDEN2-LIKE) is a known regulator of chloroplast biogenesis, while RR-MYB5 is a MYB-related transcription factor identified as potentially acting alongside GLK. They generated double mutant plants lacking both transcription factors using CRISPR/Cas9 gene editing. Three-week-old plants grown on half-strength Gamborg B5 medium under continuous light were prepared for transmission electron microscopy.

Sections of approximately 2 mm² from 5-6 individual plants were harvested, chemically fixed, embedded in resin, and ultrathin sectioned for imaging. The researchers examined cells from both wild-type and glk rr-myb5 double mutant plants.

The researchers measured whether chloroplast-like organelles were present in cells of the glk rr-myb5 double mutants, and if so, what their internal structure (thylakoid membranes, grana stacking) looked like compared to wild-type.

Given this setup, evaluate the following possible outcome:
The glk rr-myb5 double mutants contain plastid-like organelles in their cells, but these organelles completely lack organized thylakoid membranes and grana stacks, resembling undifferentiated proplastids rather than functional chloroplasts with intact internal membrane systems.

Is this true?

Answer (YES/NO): NO